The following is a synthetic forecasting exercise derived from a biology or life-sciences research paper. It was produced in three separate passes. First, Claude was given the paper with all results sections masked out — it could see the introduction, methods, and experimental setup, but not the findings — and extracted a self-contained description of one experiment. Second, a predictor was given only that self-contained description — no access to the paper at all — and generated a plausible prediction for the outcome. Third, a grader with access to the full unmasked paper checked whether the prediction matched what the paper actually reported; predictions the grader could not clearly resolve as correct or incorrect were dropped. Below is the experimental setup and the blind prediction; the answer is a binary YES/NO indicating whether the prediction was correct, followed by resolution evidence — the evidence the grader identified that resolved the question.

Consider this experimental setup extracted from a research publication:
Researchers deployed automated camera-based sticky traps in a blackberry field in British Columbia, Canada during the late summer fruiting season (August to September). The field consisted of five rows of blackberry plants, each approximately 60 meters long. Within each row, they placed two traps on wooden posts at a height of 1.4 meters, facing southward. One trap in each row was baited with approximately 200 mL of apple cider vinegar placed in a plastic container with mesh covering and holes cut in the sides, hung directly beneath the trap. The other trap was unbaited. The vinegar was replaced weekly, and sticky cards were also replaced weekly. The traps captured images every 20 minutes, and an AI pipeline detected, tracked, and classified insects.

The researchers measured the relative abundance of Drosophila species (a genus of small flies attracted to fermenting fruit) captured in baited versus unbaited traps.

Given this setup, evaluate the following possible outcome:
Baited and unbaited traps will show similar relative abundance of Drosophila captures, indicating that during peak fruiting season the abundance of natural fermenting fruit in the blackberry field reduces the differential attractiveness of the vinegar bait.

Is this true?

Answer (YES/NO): NO